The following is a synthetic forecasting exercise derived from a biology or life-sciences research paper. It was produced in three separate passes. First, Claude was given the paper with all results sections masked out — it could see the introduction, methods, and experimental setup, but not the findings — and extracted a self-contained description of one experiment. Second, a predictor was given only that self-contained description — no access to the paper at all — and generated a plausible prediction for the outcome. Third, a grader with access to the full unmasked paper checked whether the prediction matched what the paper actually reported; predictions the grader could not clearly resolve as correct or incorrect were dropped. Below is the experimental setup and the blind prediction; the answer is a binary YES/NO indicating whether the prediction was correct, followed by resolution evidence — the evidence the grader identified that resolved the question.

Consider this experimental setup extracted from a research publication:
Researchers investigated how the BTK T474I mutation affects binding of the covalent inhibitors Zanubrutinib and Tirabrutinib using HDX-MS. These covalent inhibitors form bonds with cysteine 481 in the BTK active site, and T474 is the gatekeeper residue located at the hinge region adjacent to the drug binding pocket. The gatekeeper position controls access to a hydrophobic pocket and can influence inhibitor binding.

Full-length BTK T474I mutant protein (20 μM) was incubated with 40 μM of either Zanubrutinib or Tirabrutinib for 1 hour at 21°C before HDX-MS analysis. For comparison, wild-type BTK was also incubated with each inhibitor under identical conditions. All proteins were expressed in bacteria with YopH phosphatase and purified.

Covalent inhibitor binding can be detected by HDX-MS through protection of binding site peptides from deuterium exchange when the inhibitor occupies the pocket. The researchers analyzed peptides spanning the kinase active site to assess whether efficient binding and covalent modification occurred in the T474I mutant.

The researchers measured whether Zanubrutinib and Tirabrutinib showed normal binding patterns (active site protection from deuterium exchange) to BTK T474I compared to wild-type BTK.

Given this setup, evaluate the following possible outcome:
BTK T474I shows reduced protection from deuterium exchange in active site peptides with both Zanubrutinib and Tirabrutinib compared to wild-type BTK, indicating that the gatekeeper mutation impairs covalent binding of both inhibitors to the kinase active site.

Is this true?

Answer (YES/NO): YES